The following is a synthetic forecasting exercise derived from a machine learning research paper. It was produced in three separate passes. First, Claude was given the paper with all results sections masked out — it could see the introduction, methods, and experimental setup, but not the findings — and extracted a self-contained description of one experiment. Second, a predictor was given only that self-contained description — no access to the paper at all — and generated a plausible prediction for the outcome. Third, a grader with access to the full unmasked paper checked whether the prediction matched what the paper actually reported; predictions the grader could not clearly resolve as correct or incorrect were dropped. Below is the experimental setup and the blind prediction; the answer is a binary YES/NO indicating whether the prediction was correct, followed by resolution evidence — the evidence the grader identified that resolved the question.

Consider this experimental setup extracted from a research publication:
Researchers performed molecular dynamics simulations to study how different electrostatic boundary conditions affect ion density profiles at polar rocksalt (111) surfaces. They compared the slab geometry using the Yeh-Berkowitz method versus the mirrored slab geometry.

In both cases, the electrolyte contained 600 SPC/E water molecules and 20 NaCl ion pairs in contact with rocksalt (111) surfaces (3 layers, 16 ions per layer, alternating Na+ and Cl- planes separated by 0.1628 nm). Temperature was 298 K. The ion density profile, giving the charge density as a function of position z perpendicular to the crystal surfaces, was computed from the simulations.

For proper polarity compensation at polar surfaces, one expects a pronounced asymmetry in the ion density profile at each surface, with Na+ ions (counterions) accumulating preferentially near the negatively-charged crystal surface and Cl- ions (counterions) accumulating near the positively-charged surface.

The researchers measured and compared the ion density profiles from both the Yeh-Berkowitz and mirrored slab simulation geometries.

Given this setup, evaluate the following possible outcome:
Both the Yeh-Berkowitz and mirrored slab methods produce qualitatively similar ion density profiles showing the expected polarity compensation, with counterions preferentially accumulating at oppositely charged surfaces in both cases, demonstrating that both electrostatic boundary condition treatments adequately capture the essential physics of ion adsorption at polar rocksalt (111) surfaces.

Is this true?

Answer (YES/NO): NO